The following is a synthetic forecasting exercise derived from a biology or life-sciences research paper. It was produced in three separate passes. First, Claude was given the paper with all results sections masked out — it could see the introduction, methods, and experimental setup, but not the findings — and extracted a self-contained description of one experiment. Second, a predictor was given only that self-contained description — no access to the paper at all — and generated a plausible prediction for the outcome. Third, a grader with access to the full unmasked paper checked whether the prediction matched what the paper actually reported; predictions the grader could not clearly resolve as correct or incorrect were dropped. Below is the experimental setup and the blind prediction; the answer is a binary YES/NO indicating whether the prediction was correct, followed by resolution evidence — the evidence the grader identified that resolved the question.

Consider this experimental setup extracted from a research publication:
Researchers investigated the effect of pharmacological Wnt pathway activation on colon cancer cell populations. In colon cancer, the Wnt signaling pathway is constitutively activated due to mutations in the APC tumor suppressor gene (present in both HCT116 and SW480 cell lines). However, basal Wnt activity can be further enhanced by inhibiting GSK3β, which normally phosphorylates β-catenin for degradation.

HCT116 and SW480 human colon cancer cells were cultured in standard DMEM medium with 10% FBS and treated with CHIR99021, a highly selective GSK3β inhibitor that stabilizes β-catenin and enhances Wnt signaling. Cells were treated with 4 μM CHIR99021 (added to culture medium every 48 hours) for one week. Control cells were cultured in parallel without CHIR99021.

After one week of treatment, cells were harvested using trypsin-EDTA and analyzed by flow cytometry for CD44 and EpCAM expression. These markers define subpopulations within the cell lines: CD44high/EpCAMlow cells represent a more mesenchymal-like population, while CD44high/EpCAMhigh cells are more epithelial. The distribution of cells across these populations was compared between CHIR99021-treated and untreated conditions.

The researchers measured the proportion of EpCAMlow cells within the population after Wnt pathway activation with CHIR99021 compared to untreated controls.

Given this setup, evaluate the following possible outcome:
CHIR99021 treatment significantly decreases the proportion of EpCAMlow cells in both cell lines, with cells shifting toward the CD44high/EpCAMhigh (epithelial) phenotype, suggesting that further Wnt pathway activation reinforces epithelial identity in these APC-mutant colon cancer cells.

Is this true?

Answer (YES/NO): NO